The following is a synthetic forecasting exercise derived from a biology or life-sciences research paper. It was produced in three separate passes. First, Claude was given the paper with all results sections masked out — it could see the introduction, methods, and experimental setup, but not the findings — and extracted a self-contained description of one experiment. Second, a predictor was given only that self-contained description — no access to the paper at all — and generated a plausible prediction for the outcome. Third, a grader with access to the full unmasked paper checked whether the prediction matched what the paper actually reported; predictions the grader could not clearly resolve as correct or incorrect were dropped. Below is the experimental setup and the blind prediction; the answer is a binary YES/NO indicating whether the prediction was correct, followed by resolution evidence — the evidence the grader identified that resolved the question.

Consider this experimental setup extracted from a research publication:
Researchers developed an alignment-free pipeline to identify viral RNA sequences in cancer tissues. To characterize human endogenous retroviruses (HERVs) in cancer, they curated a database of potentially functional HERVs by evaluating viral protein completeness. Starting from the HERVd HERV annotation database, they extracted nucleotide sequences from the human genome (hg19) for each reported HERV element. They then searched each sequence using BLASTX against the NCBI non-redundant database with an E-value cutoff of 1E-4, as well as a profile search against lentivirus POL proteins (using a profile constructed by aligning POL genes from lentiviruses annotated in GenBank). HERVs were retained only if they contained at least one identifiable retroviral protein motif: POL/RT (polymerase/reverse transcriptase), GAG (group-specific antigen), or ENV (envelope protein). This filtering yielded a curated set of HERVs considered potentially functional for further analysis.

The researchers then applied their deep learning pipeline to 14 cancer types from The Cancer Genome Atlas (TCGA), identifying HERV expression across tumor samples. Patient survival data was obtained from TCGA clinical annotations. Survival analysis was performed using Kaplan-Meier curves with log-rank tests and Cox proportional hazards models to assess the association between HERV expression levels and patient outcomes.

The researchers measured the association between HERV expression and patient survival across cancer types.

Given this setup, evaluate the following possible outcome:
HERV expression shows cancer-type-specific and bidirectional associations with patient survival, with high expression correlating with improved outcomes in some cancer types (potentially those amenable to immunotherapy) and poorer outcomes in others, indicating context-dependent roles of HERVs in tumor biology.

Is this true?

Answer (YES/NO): NO